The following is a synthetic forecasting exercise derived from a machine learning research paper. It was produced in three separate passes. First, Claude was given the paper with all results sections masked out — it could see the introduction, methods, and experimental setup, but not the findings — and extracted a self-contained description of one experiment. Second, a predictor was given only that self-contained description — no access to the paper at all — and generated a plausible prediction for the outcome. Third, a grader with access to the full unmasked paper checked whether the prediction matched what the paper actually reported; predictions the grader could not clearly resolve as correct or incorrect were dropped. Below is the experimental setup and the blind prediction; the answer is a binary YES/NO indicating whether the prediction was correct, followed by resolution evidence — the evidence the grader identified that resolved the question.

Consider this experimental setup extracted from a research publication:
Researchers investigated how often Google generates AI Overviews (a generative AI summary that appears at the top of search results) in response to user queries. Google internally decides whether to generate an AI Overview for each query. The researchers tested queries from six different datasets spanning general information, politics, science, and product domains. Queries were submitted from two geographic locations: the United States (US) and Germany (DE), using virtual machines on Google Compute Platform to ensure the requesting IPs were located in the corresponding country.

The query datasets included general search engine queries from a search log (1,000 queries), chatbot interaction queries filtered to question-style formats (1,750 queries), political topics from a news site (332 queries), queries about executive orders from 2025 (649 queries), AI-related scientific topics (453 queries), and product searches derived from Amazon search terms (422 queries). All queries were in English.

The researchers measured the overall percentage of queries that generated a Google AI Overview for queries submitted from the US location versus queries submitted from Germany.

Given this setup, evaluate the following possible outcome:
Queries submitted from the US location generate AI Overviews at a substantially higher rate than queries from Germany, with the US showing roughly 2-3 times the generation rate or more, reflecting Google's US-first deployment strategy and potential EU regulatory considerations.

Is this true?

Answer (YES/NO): NO